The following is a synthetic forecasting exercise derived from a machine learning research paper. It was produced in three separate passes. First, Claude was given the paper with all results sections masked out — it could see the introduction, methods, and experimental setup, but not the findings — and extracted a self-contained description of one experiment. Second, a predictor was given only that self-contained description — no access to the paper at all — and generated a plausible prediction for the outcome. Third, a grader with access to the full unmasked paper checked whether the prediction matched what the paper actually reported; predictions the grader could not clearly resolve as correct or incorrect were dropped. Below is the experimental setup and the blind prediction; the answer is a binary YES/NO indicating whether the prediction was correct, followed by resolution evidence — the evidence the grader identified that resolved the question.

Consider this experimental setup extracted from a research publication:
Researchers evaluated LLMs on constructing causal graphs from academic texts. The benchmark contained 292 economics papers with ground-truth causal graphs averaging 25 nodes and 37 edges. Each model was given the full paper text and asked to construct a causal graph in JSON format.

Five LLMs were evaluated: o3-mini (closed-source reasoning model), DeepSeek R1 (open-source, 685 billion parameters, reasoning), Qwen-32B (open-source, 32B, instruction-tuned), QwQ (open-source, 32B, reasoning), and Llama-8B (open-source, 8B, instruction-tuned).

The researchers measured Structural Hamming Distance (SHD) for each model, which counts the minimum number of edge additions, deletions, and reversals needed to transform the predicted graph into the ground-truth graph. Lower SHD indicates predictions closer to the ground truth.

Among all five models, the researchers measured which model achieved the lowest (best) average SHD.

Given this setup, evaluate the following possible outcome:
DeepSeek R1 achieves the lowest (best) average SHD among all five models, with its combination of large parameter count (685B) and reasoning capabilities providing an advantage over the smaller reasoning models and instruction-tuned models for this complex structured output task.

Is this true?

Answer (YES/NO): NO